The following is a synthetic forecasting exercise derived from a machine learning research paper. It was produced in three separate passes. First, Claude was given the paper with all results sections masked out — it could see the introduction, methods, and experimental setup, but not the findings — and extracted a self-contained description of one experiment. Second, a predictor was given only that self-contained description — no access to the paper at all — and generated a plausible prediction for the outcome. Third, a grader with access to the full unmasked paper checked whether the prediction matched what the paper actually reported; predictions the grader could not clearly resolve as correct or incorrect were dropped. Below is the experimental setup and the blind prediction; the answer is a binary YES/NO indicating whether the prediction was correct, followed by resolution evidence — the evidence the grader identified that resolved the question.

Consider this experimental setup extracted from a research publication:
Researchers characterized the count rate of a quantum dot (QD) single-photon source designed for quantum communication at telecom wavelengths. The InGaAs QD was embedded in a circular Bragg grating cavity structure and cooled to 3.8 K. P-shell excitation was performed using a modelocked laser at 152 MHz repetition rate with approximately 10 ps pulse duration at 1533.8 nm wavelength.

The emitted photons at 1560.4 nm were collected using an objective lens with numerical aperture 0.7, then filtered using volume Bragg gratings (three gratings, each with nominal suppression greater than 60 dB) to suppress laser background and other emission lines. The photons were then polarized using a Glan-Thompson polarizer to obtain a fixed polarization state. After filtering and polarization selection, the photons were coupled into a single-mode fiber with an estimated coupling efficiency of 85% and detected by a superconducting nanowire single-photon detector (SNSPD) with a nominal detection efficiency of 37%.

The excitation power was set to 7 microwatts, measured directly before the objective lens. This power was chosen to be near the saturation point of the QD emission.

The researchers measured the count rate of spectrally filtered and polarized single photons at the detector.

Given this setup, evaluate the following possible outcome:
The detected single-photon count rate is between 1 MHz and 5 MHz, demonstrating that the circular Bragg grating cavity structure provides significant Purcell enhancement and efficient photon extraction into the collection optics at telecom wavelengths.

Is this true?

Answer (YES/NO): YES